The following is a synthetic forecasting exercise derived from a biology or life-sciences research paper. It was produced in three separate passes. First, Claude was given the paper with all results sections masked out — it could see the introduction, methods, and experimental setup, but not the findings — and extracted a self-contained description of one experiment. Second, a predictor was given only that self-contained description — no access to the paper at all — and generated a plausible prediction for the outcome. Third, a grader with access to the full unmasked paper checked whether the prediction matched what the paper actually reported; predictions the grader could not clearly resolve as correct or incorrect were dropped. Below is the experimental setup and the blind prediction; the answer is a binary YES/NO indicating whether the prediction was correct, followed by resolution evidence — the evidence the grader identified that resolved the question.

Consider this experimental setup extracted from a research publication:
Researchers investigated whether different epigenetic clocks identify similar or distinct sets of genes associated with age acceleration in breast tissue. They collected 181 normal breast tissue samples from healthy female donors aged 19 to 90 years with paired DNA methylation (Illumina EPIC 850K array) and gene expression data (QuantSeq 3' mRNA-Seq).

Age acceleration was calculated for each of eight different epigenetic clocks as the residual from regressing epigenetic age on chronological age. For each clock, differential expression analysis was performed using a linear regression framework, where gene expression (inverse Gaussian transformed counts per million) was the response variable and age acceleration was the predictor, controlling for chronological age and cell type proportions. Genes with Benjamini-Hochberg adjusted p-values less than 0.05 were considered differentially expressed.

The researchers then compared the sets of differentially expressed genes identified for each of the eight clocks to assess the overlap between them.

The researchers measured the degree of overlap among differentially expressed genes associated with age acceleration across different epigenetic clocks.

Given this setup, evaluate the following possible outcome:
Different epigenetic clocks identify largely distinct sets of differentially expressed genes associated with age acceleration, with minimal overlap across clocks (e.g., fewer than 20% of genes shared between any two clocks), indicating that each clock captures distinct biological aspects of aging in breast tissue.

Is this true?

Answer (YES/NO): YES